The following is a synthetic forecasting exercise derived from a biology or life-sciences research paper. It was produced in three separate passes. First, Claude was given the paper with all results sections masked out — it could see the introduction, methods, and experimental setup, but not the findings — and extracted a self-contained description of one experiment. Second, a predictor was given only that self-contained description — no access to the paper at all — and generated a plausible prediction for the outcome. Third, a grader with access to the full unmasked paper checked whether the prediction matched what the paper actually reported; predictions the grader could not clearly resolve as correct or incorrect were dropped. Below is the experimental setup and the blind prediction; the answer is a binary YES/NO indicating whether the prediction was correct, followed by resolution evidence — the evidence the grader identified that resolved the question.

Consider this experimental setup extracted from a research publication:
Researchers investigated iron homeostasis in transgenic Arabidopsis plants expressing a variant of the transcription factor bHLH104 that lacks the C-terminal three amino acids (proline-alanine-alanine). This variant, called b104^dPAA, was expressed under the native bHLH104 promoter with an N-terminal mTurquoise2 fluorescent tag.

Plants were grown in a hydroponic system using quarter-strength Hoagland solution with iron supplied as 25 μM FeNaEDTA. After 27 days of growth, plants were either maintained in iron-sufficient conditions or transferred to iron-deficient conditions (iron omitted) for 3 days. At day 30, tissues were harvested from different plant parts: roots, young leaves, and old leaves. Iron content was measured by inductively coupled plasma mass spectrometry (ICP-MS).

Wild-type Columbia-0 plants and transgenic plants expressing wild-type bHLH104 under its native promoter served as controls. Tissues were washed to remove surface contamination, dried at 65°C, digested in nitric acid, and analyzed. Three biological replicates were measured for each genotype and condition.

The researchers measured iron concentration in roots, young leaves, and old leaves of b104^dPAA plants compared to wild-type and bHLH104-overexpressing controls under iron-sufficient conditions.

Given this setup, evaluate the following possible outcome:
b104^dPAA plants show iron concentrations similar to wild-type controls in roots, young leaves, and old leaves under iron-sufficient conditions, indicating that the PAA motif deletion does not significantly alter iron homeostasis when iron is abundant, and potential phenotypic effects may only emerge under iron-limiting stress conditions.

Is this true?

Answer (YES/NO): NO